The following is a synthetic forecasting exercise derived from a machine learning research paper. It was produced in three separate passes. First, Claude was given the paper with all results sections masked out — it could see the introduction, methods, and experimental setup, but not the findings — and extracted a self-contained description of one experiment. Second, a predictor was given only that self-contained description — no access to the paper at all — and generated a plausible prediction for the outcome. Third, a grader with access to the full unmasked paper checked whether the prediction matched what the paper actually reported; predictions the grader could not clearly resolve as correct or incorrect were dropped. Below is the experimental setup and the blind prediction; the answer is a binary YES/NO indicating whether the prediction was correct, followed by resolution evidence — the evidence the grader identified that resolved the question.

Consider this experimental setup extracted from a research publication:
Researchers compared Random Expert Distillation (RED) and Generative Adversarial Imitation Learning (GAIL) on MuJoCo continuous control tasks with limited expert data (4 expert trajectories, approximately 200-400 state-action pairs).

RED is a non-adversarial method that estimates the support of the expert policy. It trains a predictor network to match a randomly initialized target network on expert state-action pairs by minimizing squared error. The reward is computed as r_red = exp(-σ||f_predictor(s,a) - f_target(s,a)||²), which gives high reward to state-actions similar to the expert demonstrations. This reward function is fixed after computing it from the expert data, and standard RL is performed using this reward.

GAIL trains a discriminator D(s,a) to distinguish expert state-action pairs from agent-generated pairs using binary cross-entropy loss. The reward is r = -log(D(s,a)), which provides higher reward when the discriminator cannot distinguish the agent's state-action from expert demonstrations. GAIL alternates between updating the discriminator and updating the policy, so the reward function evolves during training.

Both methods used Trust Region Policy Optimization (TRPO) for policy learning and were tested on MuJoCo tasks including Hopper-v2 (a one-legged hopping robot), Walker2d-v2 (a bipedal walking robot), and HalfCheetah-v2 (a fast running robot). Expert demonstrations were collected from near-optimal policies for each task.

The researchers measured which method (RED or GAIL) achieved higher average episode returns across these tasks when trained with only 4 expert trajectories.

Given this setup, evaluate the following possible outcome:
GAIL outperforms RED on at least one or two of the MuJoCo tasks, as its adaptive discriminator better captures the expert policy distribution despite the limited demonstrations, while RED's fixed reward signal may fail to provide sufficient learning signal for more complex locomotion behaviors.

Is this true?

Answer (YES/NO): YES